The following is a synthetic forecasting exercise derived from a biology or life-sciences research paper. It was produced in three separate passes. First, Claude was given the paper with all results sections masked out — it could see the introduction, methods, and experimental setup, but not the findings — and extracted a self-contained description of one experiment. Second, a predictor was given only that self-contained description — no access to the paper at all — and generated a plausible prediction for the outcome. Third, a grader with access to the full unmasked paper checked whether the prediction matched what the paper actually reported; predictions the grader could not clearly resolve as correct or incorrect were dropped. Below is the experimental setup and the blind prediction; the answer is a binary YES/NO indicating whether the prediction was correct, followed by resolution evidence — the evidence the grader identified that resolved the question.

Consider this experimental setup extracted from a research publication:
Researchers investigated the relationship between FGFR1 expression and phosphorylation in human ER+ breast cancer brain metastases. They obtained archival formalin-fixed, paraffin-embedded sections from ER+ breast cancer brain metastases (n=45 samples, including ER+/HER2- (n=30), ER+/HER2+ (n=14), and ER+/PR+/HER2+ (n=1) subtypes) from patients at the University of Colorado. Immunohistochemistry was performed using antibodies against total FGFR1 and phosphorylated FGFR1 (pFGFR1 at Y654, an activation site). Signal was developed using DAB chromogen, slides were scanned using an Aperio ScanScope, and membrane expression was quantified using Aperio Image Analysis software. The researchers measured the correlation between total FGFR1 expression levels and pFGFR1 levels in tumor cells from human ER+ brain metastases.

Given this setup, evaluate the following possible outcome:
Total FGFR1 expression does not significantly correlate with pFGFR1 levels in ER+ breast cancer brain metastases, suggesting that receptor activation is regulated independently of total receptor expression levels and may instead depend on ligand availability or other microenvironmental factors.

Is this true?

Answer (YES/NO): YES